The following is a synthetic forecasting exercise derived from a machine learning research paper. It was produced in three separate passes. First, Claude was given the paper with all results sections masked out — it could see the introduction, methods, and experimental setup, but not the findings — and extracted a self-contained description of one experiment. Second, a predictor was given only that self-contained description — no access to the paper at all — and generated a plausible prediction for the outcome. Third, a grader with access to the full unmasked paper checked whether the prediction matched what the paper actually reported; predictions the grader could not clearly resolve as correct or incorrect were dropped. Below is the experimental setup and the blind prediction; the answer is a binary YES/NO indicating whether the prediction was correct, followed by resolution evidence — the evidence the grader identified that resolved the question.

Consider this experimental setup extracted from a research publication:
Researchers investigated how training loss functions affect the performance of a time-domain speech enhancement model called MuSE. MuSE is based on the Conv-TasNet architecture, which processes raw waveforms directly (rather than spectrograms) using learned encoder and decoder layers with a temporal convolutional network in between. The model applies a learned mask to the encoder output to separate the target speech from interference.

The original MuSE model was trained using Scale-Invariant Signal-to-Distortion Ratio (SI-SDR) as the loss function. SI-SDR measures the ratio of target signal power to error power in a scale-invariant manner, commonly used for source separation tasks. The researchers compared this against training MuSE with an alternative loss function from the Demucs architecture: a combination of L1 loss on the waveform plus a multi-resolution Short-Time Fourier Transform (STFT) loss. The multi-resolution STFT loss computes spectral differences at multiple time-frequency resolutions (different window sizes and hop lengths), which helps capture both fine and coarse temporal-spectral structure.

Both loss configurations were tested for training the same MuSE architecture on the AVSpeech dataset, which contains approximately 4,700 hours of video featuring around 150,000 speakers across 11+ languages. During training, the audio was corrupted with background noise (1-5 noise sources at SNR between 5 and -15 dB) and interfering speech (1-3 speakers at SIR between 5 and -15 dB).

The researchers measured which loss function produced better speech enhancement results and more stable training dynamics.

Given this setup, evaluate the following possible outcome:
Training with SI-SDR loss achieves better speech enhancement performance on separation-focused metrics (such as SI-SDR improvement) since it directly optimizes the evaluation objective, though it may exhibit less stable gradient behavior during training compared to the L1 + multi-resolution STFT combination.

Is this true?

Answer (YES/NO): NO